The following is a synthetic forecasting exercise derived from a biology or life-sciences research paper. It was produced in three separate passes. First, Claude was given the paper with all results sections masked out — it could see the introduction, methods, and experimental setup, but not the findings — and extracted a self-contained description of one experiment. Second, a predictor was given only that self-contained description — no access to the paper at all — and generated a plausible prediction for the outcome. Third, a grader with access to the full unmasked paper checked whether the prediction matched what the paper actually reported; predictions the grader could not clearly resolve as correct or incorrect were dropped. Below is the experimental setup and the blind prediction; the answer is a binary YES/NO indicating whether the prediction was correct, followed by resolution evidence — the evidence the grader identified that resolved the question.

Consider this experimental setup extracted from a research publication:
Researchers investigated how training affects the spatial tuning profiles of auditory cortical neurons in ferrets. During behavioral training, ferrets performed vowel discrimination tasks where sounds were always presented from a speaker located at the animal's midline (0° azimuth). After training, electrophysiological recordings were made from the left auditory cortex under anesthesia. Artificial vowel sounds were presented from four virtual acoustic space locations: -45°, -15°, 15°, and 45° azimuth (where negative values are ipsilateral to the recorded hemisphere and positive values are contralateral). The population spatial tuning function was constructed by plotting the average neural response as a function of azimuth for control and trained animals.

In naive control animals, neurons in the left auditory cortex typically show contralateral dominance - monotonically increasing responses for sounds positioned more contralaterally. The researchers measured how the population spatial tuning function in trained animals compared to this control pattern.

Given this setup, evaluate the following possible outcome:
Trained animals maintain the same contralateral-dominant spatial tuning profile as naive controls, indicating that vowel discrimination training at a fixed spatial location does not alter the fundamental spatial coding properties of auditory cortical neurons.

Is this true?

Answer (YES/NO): NO